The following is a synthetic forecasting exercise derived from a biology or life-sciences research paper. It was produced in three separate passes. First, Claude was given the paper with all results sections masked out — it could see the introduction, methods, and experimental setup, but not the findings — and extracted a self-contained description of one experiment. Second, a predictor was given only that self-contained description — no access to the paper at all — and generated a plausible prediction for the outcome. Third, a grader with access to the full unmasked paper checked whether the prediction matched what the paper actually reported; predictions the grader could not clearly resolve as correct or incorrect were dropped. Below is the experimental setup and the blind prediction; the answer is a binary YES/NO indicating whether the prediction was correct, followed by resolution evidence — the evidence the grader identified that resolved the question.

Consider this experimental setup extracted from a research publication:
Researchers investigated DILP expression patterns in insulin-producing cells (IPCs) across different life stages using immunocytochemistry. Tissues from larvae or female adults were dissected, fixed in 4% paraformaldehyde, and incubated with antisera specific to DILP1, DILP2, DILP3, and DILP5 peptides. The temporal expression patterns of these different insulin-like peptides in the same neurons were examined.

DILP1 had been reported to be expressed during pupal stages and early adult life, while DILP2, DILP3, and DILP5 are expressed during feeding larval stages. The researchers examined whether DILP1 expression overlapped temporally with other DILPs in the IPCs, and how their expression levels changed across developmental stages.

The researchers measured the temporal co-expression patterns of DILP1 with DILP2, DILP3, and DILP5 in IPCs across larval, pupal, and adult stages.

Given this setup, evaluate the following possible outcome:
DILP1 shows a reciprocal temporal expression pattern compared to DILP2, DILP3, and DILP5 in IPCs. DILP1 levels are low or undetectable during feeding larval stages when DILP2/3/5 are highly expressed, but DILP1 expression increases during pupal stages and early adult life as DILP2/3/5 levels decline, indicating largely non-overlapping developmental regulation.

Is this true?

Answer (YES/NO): NO